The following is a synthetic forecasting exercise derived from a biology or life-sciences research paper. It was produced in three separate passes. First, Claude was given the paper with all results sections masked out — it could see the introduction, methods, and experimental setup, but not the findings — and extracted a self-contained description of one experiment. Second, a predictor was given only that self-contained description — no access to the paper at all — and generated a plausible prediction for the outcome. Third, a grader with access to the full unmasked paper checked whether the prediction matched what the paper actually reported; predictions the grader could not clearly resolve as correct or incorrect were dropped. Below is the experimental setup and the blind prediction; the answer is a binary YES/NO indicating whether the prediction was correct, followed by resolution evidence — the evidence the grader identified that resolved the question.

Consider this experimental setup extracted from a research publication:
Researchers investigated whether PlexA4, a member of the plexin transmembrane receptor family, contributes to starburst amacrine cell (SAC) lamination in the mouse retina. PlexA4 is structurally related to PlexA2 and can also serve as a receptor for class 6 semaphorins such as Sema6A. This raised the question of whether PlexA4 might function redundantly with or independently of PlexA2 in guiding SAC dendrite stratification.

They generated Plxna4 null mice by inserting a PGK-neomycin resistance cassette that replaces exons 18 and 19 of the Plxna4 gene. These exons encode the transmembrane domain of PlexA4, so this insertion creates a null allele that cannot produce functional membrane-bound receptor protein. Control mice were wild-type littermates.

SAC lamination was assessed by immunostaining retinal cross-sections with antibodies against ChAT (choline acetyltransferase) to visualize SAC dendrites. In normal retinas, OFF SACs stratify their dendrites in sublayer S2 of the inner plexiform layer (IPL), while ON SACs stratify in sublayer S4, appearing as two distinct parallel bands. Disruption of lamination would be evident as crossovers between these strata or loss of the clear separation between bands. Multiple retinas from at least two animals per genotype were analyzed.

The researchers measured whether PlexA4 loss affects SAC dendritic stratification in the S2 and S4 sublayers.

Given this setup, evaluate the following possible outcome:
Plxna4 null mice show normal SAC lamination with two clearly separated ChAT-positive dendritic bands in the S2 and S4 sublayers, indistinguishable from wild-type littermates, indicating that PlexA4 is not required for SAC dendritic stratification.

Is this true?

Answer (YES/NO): YES